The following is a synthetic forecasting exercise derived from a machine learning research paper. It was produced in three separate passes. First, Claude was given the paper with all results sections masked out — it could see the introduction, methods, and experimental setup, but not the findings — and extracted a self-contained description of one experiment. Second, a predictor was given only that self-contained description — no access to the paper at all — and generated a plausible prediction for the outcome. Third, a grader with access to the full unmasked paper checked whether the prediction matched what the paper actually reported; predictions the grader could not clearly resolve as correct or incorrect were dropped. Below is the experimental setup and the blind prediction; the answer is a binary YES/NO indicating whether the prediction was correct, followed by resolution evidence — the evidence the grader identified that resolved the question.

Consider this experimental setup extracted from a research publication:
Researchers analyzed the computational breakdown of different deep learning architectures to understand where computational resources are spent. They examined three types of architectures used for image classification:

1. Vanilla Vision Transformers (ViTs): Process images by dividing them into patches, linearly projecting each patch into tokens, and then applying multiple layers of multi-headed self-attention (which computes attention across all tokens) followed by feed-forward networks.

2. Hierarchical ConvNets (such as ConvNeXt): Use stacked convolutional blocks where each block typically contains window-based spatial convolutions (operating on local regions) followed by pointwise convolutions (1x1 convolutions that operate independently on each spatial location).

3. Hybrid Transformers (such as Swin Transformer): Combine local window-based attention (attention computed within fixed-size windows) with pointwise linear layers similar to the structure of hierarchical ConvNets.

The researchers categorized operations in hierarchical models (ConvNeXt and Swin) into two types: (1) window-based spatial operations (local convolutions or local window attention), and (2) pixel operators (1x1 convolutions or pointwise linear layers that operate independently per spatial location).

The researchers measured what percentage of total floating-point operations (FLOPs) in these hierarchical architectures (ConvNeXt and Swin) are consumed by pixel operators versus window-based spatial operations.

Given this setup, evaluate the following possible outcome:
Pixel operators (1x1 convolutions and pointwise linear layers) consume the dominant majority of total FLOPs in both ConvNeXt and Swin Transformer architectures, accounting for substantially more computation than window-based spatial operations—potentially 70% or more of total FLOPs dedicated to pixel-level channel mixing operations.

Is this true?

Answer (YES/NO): NO